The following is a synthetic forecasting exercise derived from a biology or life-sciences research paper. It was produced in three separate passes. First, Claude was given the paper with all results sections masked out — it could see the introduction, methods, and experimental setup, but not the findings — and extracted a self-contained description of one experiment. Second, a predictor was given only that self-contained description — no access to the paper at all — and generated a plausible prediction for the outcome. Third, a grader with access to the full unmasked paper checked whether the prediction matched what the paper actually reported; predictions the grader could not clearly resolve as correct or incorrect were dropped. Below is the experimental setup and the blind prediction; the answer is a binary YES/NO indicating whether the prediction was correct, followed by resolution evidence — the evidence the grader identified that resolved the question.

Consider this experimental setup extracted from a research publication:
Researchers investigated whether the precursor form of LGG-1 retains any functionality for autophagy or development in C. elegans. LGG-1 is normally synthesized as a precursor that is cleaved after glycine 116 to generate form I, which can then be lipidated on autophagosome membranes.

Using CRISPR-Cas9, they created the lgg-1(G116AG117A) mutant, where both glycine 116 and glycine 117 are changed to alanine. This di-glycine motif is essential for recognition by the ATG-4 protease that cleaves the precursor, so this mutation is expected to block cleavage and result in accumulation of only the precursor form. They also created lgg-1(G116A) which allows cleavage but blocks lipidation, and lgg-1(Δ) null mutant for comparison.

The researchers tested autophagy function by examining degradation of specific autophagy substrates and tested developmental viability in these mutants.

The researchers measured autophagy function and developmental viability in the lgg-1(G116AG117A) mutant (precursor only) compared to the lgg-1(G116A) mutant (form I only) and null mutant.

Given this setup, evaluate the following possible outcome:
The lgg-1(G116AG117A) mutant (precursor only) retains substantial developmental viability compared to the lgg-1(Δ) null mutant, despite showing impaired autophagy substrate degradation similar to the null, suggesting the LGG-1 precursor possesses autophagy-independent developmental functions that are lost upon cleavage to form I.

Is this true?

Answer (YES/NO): NO